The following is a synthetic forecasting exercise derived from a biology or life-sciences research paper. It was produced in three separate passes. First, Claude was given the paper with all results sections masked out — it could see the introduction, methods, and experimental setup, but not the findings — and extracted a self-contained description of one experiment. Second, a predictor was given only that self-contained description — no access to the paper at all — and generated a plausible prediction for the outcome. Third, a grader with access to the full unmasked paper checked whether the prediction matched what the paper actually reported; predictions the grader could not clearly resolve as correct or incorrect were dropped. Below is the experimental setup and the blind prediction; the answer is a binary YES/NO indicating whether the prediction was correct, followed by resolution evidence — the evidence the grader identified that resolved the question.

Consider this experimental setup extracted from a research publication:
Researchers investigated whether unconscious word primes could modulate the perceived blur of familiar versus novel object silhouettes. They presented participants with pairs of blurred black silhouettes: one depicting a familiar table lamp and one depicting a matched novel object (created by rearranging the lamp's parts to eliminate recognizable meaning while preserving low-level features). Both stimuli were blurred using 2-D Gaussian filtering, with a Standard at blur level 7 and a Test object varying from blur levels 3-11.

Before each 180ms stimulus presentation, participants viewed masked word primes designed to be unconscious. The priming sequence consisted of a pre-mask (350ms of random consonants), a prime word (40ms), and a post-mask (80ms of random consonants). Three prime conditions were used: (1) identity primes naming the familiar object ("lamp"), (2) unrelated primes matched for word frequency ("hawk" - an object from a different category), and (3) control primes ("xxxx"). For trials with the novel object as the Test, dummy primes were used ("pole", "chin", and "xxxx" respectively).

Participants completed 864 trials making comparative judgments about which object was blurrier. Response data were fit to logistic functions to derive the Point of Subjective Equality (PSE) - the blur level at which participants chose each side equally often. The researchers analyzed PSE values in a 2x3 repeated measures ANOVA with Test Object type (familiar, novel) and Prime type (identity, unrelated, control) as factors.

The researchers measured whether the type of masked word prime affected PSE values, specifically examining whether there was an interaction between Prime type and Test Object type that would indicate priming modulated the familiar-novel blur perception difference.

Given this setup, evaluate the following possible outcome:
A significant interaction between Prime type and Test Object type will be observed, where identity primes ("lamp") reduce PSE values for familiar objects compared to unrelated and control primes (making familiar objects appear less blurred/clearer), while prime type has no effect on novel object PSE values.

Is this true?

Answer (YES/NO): NO